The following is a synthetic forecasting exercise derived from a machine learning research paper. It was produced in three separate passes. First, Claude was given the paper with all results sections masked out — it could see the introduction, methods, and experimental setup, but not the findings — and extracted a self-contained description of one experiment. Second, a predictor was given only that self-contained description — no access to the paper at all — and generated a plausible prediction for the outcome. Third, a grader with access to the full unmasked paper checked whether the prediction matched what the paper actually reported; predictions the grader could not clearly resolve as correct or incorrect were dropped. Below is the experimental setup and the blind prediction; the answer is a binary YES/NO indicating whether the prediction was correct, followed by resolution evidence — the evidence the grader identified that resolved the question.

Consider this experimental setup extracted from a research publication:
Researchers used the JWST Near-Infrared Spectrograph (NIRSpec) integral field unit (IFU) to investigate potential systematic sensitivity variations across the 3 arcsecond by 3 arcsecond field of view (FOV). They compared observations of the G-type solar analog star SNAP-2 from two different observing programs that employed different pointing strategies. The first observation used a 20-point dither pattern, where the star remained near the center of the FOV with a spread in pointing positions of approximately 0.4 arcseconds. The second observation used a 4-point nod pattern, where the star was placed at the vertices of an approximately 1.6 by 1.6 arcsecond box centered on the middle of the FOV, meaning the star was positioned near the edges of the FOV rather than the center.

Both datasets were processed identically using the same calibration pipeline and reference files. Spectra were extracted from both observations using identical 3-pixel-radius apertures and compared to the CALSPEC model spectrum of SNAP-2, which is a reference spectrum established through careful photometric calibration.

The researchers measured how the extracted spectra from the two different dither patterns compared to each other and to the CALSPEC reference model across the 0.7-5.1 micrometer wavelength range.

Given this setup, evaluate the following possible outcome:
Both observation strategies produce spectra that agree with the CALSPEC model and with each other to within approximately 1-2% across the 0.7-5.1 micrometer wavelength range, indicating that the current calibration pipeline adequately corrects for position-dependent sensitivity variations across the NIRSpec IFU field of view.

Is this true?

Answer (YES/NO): NO